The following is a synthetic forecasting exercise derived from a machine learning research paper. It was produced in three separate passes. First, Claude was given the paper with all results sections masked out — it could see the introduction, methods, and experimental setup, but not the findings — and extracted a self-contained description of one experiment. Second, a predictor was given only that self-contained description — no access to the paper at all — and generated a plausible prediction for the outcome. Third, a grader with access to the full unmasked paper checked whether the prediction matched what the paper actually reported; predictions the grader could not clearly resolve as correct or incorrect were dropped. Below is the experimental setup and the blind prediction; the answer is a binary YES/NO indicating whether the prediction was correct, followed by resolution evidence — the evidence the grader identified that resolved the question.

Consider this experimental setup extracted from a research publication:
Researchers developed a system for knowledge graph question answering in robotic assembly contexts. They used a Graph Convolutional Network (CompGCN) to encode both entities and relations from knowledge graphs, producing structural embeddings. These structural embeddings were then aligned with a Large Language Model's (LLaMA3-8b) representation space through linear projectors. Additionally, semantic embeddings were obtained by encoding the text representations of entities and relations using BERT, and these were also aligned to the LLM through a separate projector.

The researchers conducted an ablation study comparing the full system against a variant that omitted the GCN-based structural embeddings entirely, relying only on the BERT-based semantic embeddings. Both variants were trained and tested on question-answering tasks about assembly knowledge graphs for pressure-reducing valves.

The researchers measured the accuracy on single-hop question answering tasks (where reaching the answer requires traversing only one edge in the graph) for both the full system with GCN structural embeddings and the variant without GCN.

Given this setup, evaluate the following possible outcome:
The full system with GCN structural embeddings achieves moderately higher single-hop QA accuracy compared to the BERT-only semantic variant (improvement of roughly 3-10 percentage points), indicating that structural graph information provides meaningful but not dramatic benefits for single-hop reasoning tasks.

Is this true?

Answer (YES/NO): YES